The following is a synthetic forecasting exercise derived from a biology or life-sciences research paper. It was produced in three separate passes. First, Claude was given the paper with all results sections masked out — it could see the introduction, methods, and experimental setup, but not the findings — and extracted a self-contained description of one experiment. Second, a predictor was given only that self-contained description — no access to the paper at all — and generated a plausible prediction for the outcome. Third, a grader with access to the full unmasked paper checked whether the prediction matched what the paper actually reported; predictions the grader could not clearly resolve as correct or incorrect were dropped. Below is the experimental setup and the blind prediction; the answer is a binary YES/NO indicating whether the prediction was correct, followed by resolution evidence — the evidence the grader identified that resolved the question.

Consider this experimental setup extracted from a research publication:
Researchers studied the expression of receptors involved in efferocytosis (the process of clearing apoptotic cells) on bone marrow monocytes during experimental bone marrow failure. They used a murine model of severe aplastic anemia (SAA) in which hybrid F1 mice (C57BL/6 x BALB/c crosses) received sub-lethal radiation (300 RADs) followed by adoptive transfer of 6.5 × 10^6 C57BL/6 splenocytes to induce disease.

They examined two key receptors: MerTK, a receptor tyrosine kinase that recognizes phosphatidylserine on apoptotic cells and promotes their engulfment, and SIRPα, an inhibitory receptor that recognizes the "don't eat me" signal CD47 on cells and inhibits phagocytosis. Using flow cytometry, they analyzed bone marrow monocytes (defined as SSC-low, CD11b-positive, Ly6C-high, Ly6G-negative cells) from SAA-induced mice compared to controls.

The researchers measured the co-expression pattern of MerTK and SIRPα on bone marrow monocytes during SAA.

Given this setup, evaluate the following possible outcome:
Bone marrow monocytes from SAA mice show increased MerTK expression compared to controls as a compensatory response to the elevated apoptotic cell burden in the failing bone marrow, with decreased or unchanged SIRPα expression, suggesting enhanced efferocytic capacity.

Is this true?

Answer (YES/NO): NO